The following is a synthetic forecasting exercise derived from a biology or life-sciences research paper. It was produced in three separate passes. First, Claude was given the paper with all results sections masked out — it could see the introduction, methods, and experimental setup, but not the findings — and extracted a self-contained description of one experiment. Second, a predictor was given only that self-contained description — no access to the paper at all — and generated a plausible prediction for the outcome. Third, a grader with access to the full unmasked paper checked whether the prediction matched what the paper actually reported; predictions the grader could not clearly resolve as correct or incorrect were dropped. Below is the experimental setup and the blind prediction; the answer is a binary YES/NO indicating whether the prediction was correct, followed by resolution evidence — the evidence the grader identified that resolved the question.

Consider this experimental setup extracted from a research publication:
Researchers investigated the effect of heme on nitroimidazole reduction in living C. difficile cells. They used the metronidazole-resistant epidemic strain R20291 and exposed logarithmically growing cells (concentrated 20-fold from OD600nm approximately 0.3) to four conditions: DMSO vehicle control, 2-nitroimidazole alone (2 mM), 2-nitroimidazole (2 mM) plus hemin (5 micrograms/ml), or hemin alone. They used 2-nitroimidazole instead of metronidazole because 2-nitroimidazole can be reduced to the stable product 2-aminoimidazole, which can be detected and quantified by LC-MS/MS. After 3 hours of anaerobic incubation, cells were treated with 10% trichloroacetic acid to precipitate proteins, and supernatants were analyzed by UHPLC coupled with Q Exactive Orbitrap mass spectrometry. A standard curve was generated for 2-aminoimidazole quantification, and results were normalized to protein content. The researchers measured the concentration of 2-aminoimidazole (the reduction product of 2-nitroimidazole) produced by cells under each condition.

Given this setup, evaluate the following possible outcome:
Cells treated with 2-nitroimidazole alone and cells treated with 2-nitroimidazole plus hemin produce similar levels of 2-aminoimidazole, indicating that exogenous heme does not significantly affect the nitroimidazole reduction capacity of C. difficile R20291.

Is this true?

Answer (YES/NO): NO